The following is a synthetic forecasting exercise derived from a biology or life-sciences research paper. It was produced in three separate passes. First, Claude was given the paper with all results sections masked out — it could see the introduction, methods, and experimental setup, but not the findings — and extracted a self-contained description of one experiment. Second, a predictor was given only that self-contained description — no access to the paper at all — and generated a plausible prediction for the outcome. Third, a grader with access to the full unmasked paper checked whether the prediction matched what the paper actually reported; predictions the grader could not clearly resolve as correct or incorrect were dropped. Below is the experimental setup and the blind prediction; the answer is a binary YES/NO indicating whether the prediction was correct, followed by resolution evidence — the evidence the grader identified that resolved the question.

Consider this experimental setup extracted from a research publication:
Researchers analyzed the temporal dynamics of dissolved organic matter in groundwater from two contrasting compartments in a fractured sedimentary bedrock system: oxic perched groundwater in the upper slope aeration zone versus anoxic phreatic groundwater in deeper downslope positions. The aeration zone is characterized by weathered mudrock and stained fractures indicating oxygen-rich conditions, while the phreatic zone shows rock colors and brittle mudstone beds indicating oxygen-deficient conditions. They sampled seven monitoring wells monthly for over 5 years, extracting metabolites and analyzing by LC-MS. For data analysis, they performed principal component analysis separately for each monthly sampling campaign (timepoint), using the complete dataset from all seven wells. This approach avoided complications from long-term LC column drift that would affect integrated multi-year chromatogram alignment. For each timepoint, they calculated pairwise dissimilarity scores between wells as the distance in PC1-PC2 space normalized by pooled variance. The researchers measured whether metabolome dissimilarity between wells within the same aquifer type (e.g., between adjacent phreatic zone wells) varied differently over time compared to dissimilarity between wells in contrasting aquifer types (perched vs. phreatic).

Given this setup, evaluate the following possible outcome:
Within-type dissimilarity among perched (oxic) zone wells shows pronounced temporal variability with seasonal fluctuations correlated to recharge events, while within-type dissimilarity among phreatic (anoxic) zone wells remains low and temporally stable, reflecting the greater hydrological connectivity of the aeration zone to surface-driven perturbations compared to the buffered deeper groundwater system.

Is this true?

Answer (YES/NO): NO